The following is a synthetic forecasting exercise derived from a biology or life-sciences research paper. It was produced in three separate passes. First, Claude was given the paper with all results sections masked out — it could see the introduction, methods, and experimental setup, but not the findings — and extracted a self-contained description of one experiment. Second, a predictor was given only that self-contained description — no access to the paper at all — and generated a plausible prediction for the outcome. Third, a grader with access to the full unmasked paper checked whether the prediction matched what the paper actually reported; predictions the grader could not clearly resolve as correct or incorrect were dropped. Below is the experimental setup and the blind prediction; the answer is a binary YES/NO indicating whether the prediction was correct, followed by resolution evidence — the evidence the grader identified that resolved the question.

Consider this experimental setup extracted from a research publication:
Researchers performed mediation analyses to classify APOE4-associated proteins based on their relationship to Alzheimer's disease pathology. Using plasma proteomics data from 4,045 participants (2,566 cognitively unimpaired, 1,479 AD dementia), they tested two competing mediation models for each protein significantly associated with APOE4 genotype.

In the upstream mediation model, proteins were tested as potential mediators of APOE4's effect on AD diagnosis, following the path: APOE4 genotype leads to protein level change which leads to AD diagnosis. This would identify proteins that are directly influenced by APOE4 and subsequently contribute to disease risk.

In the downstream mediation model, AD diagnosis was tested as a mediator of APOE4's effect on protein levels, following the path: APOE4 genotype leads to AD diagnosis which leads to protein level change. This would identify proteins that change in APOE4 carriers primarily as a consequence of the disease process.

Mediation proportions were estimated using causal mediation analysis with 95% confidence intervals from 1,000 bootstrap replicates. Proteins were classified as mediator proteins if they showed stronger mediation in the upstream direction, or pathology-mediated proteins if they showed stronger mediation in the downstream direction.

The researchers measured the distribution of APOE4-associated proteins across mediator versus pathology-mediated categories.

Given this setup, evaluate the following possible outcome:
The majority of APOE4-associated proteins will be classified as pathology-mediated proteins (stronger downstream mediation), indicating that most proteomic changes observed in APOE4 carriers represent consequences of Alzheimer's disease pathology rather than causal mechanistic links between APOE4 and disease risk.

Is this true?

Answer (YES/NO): YES